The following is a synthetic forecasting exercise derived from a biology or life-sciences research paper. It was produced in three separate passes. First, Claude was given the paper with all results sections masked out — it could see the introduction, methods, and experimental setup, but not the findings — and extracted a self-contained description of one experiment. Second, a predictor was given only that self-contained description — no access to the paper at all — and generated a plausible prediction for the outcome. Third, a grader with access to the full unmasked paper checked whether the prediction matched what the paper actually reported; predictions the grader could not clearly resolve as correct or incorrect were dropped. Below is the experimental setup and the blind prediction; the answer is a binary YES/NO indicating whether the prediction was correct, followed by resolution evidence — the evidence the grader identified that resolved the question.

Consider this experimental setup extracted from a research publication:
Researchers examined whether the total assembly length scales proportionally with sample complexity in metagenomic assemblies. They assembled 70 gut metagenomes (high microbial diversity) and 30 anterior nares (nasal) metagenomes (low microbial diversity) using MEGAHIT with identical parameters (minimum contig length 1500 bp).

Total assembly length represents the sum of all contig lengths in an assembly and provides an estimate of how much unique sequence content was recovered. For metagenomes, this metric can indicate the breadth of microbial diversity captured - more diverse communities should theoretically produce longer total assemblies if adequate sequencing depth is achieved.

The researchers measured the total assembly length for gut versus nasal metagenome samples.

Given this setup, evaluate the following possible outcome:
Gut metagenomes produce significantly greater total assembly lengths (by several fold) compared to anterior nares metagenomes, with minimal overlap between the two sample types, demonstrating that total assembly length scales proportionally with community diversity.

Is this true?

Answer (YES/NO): YES